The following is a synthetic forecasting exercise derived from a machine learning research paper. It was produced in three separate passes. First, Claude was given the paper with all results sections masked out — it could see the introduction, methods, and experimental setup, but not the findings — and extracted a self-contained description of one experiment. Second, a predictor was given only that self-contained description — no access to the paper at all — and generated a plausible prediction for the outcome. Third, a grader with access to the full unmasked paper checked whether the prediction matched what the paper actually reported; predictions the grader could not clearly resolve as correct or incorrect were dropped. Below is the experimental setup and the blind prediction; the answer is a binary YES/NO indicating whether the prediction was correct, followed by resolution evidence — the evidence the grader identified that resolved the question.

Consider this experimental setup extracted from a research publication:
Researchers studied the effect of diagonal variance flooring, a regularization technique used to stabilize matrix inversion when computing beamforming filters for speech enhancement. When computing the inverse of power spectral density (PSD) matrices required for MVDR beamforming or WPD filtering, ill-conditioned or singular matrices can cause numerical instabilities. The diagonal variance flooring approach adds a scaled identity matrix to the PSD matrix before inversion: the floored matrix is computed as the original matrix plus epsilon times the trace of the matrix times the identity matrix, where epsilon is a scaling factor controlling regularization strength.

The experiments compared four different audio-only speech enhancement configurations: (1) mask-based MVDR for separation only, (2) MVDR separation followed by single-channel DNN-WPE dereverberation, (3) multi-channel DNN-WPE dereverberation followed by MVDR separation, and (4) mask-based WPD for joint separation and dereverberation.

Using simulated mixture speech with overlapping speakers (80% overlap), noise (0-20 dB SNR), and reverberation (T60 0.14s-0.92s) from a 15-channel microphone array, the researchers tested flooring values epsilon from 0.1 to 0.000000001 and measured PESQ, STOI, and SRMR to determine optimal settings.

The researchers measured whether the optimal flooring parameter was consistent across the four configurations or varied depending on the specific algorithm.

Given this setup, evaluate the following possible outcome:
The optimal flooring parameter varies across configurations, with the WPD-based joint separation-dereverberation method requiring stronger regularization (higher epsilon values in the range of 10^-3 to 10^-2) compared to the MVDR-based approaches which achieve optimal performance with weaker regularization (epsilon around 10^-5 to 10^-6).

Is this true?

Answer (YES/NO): NO